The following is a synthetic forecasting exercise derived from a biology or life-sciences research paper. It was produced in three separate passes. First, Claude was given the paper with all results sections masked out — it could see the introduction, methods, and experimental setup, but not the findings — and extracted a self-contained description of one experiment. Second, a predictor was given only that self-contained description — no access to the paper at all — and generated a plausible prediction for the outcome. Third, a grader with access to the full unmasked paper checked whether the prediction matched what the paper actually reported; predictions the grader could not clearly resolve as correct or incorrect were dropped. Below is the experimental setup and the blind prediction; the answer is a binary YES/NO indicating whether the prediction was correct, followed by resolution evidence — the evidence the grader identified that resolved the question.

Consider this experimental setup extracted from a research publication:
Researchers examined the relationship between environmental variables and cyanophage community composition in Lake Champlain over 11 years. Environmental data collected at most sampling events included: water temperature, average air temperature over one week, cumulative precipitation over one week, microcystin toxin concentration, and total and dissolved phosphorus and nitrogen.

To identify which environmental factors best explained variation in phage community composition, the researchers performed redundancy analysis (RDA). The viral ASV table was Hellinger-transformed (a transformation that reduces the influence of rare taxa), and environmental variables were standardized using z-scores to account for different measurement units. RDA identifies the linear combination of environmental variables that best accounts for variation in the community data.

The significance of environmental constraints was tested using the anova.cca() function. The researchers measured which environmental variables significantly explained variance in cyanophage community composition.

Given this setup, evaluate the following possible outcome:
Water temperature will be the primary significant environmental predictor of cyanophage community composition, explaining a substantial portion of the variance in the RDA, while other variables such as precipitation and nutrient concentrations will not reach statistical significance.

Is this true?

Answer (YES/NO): NO